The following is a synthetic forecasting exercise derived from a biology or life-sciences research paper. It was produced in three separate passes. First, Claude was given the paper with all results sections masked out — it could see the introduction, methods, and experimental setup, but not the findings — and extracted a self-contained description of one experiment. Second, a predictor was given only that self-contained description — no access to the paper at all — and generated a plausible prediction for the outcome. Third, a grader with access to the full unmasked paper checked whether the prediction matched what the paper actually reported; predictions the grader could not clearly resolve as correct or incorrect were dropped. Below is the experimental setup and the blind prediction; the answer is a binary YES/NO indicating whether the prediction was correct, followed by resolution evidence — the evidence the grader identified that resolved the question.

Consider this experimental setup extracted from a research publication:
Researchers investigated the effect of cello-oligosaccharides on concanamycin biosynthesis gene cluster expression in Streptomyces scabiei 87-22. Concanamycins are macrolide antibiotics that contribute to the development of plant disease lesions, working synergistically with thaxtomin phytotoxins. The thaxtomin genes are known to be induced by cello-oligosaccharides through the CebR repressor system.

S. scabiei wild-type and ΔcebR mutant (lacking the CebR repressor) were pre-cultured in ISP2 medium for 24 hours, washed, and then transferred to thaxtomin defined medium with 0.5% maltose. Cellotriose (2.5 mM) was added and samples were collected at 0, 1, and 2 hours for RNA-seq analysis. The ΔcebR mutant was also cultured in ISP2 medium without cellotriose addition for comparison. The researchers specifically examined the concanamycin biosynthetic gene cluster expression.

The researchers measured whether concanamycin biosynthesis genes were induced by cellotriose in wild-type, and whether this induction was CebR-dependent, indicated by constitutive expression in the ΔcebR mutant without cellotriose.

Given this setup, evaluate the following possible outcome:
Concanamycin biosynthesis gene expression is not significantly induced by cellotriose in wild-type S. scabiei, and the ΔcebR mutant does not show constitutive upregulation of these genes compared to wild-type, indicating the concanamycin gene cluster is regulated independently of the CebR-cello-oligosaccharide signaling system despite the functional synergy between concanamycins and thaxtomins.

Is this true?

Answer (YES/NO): NO